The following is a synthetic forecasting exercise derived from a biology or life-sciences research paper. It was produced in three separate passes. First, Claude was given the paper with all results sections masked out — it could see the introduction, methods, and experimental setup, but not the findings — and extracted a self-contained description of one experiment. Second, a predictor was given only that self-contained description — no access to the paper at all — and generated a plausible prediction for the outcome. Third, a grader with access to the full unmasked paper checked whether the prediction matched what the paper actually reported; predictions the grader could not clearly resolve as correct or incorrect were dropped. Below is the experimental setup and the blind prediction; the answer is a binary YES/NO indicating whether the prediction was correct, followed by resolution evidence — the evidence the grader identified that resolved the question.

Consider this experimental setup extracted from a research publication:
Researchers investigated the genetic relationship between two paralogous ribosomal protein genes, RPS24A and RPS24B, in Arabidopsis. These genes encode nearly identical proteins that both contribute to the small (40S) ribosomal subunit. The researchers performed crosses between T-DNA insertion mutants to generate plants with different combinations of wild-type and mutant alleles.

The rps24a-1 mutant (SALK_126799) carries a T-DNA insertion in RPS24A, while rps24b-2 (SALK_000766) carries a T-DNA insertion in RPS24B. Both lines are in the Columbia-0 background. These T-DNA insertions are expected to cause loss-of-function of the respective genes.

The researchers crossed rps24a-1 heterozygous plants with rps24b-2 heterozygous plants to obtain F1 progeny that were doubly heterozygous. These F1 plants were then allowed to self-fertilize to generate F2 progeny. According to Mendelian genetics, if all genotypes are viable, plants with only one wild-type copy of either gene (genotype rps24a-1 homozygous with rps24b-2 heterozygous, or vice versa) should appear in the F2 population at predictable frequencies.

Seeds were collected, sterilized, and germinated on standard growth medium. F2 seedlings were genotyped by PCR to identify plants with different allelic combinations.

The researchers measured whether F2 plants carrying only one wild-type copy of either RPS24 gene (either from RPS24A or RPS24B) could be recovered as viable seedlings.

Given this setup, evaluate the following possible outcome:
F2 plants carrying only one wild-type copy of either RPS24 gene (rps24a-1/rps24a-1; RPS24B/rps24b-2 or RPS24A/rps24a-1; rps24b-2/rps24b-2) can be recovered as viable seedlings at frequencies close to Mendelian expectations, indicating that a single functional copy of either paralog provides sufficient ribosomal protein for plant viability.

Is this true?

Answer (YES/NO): NO